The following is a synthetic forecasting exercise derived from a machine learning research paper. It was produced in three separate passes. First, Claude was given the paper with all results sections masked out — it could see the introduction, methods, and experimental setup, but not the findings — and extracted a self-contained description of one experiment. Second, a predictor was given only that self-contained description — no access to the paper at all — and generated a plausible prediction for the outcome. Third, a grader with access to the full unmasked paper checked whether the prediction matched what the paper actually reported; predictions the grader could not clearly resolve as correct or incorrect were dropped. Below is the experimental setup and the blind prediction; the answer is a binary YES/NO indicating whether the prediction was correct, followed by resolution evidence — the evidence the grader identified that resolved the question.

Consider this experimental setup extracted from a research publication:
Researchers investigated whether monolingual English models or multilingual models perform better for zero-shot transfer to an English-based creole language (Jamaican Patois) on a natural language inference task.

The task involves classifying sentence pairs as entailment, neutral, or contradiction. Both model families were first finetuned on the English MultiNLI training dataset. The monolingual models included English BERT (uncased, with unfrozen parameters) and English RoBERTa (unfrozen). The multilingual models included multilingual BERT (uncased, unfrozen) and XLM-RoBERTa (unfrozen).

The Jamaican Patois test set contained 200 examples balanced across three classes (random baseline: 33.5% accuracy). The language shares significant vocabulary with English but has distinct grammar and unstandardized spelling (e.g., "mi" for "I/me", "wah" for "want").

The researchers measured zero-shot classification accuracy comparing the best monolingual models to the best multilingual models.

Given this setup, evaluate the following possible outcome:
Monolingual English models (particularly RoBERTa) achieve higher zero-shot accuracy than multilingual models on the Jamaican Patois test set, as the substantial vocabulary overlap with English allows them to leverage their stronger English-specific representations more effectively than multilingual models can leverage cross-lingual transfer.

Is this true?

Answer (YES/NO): YES